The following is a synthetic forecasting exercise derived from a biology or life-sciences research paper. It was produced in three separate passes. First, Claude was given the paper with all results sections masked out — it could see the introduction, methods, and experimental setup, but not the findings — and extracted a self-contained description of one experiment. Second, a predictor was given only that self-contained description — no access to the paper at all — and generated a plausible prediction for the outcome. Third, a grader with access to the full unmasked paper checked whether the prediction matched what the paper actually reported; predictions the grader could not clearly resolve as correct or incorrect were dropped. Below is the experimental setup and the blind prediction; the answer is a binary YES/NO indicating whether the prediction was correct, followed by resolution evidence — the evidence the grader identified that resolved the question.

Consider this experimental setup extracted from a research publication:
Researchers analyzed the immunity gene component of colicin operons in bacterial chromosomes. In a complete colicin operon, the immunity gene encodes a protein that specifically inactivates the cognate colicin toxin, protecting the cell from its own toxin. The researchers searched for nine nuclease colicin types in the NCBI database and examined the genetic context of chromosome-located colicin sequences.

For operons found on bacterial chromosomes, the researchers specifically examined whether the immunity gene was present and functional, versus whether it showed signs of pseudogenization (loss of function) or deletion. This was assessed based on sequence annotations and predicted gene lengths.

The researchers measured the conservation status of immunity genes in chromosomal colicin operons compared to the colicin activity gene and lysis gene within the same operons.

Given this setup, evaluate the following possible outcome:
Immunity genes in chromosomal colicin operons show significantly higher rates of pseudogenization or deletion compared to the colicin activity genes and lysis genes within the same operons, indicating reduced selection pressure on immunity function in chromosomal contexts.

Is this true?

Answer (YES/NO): NO